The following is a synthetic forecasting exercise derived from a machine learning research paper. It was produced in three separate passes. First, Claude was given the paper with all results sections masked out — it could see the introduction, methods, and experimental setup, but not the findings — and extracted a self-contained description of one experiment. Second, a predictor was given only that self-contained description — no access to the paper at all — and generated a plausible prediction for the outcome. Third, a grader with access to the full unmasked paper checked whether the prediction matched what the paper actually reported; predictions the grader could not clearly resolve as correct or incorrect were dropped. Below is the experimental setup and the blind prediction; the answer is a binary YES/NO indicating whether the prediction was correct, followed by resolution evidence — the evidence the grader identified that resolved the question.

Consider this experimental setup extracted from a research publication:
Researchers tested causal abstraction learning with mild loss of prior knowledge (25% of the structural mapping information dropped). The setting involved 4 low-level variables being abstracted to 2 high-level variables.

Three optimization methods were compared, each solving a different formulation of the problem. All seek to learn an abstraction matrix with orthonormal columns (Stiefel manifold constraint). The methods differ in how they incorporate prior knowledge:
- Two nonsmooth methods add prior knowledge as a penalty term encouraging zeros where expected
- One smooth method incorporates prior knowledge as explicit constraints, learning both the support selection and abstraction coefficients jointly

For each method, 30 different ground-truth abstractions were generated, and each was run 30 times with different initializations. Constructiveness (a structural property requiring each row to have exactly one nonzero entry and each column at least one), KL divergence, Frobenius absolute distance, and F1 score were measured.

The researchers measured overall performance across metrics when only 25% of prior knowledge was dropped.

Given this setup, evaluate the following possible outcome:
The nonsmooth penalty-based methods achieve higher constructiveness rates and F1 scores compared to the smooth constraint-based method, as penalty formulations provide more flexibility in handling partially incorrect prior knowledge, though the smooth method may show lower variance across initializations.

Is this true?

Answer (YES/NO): NO